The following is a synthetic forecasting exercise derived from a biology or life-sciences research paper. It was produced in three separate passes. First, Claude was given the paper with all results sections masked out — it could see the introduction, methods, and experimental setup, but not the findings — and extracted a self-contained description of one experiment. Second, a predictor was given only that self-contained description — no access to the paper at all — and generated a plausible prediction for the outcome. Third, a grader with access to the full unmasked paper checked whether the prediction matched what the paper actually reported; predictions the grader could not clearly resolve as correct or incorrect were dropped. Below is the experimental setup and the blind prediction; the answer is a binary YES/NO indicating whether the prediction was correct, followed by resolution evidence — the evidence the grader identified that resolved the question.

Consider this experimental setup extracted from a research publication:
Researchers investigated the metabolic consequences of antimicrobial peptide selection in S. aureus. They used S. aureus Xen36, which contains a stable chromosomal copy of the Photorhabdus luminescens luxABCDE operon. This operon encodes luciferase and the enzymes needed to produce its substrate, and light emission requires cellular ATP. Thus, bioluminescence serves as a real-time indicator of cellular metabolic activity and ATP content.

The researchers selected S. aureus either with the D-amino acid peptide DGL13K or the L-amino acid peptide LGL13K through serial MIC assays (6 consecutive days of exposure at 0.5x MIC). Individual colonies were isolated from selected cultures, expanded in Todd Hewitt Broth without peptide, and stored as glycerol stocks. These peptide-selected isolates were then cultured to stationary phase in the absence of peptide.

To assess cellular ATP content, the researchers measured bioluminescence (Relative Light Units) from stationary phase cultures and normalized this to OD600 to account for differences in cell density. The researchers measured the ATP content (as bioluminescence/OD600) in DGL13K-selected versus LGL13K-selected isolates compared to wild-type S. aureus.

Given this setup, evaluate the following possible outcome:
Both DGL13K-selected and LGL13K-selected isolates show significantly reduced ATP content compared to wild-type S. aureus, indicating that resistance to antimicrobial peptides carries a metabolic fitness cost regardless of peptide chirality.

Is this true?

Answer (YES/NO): NO